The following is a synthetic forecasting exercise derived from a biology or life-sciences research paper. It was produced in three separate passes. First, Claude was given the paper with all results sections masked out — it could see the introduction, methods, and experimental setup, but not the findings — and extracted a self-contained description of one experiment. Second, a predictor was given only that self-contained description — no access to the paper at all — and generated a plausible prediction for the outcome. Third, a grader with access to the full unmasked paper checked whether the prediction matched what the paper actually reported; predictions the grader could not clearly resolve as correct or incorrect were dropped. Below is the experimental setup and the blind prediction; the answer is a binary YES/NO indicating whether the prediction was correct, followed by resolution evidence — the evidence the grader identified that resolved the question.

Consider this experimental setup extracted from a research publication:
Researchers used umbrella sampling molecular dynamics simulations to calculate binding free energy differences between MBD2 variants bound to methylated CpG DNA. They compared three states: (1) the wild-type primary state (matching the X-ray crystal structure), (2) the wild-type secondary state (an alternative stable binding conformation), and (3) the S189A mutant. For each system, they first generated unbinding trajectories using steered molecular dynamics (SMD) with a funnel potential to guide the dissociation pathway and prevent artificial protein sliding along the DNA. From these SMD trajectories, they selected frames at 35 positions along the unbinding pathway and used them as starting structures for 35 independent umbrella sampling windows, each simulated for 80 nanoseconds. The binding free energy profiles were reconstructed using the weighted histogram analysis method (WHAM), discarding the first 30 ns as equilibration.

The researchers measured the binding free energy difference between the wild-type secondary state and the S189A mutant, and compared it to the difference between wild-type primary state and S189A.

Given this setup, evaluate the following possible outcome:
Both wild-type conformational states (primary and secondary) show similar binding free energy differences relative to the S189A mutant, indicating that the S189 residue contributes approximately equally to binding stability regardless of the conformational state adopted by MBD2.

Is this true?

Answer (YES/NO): NO